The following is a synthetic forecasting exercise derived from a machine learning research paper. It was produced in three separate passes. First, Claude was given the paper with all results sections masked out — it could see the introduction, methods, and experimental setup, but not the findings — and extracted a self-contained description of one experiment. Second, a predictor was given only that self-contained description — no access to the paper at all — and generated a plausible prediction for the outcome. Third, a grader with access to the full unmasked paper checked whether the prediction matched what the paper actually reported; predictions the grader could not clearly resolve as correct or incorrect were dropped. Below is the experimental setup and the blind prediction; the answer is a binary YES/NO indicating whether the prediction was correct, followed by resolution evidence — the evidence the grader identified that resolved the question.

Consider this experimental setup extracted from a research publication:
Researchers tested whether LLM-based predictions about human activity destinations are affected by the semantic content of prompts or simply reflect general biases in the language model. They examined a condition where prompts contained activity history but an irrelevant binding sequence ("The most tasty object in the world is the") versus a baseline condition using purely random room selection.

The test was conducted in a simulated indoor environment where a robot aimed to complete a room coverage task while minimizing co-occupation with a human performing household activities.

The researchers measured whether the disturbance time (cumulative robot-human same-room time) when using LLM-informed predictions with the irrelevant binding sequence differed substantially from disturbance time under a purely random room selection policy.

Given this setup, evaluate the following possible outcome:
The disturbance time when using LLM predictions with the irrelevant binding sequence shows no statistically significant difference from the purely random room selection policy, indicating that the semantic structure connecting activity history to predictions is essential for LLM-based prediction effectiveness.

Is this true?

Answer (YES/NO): YES